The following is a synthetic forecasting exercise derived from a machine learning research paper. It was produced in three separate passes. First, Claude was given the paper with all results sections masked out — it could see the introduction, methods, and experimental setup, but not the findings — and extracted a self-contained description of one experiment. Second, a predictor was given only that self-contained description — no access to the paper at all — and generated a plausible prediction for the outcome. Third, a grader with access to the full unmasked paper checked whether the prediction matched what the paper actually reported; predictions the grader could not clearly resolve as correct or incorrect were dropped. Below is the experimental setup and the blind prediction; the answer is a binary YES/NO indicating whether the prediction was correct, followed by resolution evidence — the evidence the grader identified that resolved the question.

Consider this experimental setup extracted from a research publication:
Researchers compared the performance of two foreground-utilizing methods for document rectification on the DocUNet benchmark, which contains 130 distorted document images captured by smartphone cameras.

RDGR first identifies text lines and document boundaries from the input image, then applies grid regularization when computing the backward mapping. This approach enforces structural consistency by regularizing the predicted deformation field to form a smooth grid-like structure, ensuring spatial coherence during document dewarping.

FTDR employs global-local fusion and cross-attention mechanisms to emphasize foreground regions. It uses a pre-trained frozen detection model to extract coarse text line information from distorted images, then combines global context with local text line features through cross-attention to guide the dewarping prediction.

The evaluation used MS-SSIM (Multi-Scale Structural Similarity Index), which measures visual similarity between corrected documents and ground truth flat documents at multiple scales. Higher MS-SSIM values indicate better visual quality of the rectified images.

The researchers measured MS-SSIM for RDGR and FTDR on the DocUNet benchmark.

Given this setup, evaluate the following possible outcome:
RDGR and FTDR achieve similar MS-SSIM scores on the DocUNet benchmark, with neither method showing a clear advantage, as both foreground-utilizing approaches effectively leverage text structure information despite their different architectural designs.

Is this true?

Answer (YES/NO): YES